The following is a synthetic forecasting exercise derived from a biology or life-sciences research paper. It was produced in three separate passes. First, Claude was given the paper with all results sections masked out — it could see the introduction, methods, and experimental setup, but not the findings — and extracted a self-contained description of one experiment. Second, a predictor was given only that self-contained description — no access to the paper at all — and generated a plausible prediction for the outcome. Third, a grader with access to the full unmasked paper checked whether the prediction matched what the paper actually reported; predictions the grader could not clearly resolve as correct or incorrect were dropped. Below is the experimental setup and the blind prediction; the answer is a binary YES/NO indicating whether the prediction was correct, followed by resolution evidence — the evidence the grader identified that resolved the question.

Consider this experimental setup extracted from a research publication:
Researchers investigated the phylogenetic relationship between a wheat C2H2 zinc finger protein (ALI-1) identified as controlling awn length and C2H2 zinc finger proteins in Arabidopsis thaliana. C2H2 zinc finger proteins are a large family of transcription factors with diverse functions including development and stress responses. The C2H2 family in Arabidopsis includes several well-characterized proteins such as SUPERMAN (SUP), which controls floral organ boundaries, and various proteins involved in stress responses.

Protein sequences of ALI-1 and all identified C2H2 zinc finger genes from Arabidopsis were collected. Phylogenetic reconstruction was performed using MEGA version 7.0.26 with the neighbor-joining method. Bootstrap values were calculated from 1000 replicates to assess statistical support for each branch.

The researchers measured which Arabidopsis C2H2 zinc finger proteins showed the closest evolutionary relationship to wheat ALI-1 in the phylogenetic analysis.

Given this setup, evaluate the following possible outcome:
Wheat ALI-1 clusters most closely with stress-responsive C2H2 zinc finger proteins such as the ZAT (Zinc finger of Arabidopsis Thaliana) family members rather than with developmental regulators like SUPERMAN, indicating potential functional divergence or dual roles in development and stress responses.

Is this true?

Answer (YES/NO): NO